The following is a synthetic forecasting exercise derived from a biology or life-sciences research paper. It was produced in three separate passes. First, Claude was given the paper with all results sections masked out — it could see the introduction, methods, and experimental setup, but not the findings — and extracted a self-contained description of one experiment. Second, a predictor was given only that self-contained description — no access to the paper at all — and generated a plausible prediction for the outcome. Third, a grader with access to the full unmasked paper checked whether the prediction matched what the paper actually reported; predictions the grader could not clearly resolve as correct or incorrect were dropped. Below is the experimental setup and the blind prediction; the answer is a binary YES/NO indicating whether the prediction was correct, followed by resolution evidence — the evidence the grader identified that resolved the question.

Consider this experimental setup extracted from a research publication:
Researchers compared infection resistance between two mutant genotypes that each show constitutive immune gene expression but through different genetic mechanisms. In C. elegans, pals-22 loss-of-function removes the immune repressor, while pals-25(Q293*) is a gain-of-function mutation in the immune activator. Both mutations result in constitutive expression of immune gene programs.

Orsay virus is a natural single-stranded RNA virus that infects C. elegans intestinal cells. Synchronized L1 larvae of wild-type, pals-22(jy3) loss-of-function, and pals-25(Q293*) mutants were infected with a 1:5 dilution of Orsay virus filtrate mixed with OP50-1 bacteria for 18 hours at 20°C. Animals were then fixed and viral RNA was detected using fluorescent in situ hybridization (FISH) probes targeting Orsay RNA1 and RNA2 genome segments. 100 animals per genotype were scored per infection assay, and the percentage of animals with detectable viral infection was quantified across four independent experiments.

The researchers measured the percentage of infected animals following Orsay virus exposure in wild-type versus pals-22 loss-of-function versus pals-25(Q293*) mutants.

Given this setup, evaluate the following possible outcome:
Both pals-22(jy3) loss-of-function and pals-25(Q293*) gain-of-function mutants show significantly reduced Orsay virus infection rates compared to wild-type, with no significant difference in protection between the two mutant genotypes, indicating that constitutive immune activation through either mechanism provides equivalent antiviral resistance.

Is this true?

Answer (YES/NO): NO